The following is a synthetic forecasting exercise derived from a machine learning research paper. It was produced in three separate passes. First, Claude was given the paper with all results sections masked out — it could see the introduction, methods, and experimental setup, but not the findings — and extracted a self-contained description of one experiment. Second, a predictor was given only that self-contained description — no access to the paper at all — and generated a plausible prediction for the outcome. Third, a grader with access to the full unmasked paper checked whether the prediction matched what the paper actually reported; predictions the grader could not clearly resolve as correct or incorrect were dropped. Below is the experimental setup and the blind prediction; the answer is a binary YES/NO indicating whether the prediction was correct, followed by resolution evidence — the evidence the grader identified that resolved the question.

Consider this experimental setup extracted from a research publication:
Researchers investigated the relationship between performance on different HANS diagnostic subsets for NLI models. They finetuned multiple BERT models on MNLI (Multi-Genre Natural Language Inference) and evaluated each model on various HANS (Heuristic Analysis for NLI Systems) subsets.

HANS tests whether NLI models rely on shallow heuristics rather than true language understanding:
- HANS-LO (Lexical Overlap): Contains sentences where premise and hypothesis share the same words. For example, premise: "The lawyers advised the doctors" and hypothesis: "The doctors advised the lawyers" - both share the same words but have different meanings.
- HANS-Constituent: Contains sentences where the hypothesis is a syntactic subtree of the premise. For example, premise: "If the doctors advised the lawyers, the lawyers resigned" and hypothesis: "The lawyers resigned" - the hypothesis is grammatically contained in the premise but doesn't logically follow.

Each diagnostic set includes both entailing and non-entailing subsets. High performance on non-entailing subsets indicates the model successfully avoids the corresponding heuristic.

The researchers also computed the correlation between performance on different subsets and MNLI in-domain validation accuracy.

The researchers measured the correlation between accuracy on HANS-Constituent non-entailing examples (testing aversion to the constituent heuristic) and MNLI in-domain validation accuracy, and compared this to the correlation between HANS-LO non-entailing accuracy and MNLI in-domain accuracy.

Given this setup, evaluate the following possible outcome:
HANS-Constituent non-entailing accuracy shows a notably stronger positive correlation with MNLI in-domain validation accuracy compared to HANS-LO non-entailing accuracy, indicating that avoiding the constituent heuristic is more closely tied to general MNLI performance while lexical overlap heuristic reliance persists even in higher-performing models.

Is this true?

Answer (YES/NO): NO